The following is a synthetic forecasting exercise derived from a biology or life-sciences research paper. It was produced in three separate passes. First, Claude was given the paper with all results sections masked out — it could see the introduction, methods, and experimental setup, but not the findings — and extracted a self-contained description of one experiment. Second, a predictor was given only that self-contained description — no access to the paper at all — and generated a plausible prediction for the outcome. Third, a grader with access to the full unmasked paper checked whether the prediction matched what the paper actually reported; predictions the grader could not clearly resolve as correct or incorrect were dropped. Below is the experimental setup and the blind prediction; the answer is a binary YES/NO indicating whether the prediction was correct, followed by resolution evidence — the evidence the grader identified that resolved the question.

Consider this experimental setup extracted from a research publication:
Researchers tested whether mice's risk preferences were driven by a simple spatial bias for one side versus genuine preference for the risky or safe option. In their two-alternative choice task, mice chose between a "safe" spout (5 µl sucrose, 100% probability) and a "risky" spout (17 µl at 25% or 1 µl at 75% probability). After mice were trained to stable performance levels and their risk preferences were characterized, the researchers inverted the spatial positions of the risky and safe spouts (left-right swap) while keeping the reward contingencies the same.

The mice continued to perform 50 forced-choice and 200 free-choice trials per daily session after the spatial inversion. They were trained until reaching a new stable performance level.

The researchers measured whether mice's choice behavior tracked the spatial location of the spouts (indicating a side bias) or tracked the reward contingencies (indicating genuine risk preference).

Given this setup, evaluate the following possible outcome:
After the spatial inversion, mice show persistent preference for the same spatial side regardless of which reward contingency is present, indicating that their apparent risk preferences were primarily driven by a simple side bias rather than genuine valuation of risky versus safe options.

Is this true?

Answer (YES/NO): NO